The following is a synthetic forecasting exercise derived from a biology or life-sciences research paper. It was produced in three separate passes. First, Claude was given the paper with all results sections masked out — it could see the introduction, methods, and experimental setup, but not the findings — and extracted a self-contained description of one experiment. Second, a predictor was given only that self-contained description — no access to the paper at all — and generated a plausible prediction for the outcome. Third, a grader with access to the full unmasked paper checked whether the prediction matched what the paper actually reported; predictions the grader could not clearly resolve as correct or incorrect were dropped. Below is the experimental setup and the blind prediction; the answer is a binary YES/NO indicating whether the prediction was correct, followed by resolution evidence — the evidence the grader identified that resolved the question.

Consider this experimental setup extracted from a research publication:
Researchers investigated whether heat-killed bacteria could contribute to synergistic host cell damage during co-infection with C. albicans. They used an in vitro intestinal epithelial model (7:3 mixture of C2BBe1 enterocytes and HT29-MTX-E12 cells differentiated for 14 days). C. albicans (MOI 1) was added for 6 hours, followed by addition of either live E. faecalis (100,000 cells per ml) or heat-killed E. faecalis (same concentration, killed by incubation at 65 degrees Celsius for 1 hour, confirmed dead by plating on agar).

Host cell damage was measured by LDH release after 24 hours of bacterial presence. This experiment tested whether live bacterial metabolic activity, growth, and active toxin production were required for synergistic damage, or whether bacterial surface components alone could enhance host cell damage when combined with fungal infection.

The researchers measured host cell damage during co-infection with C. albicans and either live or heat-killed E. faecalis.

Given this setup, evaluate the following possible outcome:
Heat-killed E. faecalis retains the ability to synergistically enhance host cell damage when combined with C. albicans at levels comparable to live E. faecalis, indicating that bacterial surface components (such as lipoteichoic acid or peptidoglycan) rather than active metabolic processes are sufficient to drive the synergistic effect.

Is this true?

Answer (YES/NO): NO